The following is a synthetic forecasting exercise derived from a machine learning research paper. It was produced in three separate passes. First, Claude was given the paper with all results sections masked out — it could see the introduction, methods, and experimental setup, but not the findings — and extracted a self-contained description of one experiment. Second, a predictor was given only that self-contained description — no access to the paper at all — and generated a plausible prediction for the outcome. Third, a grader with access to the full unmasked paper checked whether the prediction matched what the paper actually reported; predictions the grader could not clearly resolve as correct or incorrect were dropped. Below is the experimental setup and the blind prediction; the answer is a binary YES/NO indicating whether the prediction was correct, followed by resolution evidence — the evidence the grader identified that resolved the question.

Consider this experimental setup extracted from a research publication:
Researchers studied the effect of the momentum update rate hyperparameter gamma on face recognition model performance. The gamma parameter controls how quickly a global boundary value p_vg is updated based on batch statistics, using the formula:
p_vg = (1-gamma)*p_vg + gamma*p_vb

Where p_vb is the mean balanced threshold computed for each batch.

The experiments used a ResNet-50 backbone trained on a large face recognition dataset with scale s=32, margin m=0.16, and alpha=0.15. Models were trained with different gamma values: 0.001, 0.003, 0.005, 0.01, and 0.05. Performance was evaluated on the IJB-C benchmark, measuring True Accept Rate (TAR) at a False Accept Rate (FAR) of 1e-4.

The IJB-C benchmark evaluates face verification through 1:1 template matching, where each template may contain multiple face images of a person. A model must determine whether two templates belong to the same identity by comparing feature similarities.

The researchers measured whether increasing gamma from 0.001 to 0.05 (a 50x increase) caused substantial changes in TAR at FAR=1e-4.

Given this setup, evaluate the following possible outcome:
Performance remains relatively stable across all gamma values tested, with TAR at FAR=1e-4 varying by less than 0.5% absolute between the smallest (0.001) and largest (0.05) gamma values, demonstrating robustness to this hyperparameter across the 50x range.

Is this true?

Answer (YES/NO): YES